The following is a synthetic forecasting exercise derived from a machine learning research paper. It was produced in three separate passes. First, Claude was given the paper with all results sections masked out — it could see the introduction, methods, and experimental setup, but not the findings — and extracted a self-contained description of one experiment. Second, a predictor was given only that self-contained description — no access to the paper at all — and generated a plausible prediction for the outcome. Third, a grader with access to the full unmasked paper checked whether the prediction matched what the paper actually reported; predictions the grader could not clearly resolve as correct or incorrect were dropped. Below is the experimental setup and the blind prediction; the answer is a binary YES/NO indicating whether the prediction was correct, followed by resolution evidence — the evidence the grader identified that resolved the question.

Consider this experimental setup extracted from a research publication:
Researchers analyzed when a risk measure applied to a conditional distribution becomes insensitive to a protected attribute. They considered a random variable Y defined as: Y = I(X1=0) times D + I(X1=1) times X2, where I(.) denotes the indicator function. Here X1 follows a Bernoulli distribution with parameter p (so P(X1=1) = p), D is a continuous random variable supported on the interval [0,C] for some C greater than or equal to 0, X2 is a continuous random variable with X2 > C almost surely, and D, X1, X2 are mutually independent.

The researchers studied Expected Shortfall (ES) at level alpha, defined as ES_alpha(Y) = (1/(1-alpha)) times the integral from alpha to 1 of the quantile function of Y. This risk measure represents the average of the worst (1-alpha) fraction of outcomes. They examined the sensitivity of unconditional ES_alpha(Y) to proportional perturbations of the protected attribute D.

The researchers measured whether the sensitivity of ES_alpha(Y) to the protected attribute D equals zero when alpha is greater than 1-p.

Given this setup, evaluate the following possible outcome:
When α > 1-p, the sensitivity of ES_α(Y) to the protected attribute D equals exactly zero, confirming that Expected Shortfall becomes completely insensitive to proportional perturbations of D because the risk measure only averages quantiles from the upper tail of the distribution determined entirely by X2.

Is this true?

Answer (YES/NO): YES